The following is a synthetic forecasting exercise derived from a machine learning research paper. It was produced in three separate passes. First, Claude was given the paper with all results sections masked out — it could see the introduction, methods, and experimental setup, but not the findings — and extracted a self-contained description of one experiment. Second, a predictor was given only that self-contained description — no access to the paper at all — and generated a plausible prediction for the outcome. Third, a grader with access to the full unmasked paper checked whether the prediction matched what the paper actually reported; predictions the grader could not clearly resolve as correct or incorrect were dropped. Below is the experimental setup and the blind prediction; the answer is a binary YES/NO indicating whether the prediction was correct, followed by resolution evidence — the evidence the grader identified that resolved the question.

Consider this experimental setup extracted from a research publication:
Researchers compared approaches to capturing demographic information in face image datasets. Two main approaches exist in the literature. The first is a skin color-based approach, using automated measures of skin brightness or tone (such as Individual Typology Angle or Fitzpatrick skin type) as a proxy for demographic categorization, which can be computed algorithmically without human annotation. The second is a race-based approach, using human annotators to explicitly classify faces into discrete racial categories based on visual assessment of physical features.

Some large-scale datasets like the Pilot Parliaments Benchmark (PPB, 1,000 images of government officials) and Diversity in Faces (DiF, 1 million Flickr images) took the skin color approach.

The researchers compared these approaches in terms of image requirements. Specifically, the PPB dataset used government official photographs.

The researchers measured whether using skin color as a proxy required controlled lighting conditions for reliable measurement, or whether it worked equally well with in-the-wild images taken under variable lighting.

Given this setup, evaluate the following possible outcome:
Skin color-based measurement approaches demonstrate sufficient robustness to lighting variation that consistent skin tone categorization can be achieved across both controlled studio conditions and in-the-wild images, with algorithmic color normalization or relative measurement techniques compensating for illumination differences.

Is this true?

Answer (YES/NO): NO